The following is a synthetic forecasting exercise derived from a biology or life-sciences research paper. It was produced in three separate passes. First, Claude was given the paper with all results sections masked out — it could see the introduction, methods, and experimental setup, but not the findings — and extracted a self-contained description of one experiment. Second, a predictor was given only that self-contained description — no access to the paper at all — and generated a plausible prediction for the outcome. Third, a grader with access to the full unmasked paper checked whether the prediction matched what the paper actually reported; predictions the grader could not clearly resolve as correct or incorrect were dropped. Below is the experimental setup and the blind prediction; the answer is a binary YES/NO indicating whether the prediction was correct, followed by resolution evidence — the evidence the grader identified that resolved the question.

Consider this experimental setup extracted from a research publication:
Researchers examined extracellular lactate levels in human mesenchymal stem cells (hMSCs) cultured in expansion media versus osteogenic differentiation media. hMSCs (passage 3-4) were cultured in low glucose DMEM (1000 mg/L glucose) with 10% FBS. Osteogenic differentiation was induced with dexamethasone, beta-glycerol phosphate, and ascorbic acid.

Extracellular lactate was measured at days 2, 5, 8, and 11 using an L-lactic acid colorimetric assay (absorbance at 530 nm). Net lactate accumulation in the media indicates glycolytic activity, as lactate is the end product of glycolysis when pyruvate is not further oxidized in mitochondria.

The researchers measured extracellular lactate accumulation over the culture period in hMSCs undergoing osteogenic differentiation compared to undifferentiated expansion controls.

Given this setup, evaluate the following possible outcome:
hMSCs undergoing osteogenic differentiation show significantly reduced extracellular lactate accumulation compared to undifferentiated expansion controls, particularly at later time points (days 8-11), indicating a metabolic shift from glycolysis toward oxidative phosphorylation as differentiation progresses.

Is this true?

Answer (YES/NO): YES